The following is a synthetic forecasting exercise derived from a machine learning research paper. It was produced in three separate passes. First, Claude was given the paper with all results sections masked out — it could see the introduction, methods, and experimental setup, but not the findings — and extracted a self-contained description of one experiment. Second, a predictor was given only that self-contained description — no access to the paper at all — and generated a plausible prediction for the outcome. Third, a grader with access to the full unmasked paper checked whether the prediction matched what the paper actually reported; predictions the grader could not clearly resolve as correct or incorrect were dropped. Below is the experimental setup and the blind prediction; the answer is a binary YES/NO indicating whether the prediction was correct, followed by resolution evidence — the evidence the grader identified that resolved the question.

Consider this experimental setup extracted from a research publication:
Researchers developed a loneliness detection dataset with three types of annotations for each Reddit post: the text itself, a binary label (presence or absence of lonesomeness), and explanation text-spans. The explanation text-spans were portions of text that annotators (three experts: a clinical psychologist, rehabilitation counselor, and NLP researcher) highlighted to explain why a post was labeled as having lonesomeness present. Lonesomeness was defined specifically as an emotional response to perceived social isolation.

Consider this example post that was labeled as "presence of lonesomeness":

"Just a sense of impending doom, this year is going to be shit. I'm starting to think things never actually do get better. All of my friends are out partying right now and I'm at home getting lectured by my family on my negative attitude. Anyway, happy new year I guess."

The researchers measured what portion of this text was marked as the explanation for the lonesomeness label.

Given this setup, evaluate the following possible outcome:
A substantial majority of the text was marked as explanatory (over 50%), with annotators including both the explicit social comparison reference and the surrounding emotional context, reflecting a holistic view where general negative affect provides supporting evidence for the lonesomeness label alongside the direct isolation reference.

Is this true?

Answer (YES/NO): NO